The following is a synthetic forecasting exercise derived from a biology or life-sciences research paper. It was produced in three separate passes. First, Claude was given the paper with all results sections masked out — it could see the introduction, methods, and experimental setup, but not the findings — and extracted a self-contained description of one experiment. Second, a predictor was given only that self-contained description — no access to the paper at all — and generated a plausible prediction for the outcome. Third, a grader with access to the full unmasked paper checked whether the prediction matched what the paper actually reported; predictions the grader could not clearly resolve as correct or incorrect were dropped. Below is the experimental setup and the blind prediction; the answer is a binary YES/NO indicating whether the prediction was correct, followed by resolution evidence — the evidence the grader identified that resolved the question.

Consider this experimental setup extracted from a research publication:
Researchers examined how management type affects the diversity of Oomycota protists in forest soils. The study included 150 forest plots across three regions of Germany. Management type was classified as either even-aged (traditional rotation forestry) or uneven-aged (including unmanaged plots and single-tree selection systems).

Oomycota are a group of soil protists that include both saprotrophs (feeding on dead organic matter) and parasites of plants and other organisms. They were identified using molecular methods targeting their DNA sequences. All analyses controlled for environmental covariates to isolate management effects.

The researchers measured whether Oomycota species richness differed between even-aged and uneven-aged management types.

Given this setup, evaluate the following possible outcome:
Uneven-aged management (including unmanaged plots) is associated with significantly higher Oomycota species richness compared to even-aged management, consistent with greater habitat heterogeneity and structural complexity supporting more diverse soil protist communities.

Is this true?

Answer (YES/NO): NO